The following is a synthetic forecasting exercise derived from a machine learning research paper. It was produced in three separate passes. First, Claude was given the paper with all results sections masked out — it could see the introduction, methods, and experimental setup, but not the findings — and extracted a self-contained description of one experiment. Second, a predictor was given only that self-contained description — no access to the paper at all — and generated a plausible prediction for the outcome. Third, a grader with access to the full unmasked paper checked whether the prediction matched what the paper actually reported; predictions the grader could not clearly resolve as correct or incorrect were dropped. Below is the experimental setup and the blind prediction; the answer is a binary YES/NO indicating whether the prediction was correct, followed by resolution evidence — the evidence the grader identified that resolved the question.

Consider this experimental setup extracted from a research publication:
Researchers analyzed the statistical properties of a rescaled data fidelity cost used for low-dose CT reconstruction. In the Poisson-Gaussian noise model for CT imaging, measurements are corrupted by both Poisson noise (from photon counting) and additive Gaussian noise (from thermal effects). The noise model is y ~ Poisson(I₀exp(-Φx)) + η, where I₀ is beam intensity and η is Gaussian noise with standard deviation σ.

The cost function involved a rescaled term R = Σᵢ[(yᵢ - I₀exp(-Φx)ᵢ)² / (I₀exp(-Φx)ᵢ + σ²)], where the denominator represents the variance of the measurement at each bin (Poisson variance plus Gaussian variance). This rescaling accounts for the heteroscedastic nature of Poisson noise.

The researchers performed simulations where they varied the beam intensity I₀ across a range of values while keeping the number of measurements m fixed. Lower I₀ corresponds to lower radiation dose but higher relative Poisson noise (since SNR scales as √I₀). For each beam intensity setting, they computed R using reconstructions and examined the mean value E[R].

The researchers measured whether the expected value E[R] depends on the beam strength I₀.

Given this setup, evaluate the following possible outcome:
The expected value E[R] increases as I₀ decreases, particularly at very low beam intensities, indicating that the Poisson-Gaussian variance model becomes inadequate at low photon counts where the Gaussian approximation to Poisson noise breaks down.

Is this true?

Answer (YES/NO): NO